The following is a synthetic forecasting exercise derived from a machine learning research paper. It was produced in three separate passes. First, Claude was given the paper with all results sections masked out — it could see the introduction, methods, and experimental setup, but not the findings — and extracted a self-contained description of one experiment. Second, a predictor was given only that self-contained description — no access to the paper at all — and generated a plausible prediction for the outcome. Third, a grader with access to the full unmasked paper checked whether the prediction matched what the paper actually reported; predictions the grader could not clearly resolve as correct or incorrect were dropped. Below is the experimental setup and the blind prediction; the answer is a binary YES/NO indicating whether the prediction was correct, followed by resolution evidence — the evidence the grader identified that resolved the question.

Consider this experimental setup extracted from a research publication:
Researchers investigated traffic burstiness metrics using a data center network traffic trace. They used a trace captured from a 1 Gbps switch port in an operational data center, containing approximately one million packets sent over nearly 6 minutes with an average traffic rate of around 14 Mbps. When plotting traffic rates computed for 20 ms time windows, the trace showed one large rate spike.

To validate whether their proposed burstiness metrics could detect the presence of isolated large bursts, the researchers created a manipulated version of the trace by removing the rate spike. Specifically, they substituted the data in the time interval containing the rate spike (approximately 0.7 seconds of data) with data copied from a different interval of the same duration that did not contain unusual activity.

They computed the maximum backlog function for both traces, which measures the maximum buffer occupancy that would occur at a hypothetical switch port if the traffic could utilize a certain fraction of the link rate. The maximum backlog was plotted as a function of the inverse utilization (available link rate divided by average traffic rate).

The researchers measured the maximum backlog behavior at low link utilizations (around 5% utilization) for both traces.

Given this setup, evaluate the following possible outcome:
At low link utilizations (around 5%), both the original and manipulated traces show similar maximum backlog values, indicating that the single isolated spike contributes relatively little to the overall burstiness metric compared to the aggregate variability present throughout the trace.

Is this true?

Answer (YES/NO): NO